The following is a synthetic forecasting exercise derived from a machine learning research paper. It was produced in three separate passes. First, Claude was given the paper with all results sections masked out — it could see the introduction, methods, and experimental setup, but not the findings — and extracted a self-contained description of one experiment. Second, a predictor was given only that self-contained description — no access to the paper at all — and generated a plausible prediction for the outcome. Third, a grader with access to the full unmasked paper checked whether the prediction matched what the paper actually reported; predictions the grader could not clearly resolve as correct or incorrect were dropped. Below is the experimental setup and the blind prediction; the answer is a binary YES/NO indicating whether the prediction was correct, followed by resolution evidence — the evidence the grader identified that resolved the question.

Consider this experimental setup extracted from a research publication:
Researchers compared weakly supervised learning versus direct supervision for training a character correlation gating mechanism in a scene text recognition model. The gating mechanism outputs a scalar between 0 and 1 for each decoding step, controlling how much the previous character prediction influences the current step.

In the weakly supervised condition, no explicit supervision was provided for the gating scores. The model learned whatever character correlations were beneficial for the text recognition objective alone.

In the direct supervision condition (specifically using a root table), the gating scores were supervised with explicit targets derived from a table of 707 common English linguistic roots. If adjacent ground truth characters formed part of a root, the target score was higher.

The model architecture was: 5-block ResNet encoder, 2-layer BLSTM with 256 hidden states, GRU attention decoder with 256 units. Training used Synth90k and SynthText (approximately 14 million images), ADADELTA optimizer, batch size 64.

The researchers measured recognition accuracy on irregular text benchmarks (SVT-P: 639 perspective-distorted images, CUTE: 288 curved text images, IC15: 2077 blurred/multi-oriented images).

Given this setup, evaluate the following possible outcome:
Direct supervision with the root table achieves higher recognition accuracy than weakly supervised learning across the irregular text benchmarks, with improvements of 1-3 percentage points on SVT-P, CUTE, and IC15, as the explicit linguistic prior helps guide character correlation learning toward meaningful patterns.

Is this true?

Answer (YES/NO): NO